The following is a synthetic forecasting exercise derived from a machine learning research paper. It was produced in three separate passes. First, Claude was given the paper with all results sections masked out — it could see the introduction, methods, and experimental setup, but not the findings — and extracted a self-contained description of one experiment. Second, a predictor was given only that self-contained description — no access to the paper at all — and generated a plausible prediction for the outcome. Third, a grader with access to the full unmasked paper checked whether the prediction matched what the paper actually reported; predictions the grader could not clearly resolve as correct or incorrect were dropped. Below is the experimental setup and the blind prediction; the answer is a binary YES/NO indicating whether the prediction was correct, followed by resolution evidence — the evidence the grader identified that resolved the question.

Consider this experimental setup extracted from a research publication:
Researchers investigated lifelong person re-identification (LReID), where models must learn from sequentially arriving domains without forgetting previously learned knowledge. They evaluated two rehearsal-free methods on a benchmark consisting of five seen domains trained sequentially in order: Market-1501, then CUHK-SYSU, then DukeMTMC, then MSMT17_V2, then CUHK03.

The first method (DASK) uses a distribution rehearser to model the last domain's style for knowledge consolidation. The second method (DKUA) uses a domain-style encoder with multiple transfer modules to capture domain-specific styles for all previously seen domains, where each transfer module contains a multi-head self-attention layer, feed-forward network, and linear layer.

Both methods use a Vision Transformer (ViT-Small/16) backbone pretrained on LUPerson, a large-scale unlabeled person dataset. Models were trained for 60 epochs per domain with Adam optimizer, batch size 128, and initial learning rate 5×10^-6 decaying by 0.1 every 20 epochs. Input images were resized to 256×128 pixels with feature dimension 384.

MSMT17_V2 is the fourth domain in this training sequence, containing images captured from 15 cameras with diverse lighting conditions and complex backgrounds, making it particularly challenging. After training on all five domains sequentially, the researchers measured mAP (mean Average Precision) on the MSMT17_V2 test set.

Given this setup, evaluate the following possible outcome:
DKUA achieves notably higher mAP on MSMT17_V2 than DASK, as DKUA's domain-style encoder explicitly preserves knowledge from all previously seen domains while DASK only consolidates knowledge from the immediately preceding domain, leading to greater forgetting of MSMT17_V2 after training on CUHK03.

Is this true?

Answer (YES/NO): NO